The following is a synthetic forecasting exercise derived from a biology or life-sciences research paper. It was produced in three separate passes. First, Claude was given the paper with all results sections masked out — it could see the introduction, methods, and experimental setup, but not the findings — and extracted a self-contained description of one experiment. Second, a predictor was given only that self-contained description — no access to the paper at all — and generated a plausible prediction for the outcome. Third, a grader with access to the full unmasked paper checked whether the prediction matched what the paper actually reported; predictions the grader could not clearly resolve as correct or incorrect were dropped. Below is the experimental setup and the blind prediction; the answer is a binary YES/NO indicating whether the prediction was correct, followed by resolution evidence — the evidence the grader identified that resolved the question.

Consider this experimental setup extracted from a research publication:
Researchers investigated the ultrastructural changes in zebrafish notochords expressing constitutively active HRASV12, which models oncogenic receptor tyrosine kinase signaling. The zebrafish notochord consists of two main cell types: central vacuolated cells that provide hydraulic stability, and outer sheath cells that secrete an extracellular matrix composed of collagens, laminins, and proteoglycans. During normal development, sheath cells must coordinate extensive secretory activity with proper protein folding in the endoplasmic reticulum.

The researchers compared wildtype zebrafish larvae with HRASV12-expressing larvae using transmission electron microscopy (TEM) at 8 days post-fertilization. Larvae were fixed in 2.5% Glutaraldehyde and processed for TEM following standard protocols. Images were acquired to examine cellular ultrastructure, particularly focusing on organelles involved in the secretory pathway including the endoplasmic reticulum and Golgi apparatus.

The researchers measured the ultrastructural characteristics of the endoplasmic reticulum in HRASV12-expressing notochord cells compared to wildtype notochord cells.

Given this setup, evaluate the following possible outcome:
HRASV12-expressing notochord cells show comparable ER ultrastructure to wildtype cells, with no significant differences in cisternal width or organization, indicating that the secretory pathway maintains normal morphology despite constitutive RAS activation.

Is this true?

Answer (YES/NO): NO